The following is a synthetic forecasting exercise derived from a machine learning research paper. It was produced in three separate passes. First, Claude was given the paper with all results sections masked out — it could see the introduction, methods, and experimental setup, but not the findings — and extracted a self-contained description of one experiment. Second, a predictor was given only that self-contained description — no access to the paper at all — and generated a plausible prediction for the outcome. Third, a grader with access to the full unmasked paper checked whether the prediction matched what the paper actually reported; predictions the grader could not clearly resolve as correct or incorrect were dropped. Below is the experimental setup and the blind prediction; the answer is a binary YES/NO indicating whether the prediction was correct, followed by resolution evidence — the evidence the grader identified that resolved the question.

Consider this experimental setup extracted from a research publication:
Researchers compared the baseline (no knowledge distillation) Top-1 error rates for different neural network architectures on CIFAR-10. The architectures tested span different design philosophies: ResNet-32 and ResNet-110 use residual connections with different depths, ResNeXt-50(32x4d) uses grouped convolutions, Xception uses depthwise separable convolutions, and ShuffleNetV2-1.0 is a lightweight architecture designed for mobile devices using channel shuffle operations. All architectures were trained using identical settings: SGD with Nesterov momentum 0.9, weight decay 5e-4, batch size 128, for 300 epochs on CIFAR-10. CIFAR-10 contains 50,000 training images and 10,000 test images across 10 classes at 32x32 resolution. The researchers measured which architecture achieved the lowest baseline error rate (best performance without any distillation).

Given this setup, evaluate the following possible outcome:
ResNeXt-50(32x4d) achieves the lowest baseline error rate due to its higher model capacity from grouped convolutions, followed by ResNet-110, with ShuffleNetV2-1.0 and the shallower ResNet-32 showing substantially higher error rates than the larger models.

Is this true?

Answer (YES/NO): YES